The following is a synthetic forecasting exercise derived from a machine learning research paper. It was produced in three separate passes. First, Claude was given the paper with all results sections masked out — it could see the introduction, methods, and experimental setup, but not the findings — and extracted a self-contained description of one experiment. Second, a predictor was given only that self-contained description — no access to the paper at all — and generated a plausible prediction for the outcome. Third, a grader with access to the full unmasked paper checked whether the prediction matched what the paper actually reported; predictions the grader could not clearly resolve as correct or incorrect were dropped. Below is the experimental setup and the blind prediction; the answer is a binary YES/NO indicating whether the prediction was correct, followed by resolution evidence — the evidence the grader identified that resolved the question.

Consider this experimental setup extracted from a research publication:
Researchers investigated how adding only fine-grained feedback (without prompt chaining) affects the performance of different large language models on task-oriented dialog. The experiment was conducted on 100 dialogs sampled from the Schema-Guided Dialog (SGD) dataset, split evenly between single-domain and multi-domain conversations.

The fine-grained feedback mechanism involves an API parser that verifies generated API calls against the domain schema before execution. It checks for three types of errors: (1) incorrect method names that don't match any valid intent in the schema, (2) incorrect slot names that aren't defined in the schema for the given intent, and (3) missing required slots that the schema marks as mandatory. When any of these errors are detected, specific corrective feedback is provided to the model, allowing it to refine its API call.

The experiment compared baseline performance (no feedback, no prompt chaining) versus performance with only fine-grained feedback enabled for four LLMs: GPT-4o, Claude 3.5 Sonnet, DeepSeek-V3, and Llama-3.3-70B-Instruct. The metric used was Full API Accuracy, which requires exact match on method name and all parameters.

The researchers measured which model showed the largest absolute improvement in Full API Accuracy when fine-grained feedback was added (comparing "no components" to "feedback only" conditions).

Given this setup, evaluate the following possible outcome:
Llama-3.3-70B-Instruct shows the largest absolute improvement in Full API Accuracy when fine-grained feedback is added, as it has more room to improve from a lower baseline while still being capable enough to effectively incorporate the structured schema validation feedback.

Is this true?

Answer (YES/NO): YES